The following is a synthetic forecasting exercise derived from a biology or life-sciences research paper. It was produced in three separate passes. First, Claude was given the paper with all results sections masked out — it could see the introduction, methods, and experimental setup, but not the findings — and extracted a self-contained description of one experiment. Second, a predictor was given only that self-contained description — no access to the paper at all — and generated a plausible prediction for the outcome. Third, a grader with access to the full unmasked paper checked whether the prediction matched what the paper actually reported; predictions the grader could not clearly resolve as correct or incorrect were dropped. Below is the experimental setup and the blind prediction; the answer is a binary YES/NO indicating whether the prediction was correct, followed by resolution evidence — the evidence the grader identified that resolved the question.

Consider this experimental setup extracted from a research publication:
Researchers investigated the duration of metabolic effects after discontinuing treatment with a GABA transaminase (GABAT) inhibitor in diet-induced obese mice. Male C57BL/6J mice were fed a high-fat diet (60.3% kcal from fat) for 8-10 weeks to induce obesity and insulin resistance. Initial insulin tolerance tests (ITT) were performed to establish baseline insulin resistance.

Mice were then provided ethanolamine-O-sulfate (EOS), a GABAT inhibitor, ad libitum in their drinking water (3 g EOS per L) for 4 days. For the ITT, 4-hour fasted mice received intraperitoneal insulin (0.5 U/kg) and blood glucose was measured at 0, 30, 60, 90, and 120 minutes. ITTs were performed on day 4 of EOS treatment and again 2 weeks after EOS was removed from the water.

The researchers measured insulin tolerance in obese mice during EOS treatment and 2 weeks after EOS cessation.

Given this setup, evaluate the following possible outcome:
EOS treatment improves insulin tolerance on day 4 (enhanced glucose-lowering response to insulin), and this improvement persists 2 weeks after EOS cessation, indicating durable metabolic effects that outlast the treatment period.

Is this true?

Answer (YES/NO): NO